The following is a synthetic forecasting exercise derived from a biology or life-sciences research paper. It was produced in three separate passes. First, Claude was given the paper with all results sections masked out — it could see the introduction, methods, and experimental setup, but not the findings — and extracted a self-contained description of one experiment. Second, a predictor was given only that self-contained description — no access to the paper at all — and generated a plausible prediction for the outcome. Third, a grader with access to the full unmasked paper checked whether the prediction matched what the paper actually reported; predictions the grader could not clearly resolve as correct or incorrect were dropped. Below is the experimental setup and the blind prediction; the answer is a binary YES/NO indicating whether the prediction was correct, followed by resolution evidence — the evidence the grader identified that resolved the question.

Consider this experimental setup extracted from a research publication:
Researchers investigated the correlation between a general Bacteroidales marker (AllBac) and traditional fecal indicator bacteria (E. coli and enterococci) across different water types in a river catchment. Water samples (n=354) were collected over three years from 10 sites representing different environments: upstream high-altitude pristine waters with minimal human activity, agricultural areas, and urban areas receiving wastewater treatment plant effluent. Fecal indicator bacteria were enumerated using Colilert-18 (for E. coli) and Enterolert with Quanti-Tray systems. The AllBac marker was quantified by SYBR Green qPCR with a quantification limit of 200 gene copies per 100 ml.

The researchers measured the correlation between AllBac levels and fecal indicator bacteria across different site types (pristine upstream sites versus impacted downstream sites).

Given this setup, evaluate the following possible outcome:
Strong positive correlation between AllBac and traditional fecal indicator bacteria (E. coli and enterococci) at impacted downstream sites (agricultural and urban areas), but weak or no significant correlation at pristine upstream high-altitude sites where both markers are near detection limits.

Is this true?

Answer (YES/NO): NO